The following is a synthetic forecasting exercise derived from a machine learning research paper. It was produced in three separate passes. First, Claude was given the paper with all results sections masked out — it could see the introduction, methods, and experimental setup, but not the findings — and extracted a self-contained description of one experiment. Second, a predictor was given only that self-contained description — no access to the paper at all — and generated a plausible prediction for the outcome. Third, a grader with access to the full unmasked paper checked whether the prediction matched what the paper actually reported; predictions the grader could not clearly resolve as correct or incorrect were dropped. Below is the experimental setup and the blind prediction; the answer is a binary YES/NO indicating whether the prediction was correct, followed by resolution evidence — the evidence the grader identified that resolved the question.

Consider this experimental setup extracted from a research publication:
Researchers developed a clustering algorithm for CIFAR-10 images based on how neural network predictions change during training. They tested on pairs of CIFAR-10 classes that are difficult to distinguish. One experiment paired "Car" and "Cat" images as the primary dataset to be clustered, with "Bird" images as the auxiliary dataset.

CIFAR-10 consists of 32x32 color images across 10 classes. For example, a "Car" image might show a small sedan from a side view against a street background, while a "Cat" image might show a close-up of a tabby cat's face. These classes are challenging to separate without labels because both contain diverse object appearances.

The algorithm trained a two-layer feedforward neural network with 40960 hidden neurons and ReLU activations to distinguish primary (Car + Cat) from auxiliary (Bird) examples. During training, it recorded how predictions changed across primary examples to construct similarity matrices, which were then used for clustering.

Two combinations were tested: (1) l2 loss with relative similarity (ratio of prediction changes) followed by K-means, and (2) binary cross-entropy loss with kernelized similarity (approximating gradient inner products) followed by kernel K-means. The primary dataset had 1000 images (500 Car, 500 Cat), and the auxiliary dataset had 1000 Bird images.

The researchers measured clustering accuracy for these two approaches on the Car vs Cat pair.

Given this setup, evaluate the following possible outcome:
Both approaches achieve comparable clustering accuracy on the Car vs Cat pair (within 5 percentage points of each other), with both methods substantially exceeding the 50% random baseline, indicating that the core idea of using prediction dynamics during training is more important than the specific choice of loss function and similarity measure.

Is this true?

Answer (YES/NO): NO